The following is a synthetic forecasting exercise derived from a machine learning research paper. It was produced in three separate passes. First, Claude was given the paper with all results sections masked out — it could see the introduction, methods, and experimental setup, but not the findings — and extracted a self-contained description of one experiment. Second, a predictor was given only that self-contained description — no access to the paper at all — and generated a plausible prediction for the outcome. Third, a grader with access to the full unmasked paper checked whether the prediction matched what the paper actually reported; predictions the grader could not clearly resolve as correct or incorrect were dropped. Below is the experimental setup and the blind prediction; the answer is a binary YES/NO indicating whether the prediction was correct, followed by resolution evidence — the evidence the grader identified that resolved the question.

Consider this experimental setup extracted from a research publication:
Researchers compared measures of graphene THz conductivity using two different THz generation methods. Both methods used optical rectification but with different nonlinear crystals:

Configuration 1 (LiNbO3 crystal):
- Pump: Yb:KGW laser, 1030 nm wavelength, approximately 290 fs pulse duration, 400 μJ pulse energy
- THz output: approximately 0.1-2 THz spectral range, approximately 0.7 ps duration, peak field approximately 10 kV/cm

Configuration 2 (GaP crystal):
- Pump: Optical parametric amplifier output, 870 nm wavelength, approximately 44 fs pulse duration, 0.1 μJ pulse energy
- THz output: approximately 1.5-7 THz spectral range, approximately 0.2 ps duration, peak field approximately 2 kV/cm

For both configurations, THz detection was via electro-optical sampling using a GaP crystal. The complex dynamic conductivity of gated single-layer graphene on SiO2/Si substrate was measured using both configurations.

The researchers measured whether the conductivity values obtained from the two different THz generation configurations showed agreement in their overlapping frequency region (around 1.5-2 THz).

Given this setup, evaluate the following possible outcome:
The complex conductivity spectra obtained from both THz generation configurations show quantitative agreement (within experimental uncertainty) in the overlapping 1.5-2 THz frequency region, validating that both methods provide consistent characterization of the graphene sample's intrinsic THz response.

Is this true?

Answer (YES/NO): YES